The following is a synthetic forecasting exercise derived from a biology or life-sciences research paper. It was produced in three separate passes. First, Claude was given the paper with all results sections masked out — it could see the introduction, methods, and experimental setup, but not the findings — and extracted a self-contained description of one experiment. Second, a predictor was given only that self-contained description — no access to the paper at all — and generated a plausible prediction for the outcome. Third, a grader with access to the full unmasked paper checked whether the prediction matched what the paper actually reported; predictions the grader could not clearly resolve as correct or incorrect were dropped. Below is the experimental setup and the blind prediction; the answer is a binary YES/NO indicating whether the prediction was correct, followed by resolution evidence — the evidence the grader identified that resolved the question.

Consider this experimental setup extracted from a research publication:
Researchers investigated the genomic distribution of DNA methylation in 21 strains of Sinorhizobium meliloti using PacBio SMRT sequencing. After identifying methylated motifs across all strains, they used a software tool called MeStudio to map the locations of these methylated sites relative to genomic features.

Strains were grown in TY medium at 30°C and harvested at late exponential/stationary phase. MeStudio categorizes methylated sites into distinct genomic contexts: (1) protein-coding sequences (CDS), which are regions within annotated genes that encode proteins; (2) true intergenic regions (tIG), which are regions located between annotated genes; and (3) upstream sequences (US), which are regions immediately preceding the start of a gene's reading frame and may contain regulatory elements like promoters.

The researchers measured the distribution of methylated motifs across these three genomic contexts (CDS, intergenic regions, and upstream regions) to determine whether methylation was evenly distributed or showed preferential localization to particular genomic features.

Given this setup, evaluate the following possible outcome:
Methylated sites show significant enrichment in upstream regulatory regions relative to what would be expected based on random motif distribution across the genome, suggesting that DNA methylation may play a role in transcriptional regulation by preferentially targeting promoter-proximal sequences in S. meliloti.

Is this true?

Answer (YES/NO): NO